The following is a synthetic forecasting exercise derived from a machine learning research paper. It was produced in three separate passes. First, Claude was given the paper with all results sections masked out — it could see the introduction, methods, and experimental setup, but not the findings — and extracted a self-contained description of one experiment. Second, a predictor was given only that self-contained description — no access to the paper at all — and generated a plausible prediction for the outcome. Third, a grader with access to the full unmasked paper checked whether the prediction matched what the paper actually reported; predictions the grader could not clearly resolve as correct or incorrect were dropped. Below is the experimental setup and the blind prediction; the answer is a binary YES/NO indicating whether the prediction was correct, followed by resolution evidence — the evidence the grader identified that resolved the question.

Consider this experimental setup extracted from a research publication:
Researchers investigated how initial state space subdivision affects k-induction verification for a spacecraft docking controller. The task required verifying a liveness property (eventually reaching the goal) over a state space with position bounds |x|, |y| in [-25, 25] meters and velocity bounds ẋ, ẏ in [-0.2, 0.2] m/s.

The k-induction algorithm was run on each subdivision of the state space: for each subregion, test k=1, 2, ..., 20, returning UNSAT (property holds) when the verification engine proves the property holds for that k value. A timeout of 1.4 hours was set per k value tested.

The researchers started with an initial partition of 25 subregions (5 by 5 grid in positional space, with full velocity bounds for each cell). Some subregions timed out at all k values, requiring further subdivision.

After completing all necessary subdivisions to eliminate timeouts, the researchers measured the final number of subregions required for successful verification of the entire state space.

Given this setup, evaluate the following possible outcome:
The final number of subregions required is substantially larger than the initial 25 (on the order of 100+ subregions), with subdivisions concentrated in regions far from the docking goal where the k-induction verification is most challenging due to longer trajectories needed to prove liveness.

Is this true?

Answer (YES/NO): NO